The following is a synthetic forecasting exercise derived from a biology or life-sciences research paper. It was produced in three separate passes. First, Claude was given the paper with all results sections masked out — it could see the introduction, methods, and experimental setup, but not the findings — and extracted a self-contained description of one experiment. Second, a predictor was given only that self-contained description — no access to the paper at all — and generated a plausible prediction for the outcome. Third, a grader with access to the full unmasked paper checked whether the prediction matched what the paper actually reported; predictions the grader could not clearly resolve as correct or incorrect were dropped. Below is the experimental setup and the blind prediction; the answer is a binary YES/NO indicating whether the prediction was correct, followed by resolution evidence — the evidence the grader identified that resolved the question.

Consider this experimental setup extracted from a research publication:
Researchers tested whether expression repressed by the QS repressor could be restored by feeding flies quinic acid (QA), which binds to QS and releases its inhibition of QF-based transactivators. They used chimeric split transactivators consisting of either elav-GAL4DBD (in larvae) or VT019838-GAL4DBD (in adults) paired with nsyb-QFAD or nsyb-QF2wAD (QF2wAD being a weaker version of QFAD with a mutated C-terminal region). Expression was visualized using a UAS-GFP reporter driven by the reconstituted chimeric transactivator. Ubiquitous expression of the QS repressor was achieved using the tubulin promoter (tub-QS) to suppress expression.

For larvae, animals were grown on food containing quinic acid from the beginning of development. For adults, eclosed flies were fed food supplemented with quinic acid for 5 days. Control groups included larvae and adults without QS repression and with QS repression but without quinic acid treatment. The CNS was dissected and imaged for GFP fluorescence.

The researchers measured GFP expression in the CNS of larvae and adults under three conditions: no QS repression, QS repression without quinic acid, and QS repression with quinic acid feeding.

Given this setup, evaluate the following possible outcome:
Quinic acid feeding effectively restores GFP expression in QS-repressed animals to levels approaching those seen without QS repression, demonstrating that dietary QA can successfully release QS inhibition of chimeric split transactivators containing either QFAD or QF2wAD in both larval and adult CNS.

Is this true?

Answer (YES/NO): NO